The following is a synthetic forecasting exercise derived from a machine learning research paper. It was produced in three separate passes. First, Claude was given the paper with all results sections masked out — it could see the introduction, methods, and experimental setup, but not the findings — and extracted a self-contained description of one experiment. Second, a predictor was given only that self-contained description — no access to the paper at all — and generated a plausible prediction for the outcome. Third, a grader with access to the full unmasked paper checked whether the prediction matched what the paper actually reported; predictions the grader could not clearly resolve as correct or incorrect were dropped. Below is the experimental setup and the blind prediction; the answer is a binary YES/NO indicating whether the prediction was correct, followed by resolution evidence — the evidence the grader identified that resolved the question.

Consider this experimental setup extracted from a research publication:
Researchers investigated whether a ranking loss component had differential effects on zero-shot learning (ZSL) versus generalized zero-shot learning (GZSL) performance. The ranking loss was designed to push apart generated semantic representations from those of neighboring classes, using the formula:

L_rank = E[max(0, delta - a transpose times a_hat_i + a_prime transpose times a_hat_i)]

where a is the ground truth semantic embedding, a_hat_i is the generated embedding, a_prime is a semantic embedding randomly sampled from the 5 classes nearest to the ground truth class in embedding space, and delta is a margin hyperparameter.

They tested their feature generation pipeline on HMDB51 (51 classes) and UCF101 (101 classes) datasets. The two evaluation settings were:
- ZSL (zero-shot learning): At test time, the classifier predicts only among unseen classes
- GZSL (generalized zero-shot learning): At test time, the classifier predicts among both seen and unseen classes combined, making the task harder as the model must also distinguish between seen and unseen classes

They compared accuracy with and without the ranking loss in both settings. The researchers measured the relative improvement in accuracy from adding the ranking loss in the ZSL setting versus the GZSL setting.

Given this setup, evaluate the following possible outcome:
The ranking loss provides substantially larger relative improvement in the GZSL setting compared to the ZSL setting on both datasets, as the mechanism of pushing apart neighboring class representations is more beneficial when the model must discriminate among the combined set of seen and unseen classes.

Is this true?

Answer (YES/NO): YES